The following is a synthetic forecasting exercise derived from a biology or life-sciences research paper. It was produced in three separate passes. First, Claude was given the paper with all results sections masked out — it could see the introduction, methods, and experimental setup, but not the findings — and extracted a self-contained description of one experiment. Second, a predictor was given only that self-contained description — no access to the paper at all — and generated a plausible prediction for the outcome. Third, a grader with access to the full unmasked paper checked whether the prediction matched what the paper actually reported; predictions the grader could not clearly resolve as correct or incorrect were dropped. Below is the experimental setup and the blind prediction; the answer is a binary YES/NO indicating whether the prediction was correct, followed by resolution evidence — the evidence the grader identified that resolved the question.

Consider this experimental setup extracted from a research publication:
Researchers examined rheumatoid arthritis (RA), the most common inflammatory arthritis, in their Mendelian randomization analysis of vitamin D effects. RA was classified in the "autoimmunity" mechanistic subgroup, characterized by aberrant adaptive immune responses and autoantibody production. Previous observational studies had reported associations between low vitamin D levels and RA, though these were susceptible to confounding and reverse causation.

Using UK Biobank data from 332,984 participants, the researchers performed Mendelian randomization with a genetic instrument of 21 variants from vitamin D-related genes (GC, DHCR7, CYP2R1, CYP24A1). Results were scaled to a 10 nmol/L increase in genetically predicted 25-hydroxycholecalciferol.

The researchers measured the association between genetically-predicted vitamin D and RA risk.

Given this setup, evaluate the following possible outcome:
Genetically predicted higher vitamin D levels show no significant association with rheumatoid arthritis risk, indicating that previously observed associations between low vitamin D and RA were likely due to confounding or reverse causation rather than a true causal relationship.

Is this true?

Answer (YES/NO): YES